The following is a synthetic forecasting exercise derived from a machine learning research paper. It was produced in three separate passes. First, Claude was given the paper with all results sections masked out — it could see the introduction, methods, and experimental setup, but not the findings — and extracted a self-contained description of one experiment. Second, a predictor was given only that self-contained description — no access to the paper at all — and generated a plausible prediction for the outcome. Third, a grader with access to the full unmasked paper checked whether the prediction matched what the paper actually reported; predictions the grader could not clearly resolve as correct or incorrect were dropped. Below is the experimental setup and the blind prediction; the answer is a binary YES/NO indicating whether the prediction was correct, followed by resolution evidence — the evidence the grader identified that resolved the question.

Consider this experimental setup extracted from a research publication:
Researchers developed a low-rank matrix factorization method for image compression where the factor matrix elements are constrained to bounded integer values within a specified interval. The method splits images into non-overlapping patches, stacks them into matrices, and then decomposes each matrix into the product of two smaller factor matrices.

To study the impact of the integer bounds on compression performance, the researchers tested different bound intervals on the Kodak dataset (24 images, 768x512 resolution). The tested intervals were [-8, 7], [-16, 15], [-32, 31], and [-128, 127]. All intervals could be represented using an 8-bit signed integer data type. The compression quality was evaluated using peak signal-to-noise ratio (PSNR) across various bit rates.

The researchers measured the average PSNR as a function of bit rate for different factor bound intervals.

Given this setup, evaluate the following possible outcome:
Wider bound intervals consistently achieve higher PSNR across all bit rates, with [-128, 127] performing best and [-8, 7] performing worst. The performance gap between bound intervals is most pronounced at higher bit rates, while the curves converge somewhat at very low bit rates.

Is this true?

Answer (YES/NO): NO